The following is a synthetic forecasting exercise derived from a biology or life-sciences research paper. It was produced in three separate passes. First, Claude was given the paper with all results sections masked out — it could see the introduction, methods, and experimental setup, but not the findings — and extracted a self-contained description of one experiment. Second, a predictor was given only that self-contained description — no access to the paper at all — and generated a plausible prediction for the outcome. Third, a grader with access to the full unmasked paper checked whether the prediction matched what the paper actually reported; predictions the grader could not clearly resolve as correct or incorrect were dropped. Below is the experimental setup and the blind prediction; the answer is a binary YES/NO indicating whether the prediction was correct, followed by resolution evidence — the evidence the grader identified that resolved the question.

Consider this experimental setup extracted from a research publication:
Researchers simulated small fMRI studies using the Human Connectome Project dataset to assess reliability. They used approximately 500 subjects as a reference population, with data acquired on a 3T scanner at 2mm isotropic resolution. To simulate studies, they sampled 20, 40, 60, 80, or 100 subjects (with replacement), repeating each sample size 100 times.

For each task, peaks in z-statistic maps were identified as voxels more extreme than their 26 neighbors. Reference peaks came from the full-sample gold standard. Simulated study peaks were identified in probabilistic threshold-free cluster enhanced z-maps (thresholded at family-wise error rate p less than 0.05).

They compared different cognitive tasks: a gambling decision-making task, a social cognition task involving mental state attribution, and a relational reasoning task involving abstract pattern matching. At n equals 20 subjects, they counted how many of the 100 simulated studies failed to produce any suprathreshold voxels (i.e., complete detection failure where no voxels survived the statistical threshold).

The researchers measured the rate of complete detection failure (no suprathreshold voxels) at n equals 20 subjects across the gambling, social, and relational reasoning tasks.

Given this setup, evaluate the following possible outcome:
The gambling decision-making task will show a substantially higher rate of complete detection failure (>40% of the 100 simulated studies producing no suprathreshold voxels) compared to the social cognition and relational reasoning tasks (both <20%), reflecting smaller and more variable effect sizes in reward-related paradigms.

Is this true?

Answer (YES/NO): NO